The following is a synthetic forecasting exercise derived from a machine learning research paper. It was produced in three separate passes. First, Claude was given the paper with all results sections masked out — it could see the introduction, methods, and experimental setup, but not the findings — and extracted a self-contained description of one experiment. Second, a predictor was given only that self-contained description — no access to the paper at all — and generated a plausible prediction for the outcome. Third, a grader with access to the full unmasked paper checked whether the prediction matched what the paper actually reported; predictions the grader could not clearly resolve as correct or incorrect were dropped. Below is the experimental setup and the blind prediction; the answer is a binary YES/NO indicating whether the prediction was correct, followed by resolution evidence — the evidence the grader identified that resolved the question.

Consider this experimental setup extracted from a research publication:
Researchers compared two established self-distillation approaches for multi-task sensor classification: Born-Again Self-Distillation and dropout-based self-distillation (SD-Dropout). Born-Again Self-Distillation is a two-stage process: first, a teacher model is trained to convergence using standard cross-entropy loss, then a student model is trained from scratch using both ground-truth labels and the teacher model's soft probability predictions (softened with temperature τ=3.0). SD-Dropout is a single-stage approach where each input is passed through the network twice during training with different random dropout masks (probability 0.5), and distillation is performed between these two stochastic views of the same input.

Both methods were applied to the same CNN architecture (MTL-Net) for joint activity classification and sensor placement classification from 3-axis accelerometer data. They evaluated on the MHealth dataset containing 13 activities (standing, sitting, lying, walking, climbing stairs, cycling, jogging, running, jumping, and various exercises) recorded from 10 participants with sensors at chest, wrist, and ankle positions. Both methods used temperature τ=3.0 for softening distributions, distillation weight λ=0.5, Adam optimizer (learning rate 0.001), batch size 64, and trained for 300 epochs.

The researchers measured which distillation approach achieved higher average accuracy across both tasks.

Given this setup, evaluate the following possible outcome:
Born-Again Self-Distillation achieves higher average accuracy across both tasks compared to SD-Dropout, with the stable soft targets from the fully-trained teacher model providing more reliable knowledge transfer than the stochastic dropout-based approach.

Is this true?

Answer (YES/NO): YES